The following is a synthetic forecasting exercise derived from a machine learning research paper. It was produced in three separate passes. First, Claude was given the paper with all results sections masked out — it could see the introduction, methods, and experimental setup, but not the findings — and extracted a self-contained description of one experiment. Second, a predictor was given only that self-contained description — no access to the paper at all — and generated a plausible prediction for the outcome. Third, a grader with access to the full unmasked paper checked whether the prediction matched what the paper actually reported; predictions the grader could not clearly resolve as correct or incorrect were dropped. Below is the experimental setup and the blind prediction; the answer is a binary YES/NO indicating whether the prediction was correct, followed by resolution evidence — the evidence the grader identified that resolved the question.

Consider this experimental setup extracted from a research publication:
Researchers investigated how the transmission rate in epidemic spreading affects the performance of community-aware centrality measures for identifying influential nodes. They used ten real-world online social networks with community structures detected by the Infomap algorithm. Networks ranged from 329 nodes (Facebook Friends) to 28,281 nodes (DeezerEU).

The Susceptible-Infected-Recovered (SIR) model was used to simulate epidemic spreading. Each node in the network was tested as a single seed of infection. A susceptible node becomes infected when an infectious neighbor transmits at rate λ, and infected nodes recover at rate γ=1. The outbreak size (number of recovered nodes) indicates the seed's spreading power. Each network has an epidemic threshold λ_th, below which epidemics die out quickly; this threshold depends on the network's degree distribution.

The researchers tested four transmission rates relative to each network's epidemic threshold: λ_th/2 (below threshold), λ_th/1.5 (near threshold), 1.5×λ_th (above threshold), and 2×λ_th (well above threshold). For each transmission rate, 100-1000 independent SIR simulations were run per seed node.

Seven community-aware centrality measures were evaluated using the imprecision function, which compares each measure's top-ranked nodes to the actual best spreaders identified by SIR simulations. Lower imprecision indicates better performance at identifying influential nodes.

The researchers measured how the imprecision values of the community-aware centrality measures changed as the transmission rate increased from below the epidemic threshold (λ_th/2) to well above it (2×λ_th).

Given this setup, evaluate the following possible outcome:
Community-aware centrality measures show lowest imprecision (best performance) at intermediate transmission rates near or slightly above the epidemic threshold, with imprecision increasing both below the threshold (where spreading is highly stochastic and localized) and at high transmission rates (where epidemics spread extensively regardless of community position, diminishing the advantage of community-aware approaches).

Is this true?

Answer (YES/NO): NO